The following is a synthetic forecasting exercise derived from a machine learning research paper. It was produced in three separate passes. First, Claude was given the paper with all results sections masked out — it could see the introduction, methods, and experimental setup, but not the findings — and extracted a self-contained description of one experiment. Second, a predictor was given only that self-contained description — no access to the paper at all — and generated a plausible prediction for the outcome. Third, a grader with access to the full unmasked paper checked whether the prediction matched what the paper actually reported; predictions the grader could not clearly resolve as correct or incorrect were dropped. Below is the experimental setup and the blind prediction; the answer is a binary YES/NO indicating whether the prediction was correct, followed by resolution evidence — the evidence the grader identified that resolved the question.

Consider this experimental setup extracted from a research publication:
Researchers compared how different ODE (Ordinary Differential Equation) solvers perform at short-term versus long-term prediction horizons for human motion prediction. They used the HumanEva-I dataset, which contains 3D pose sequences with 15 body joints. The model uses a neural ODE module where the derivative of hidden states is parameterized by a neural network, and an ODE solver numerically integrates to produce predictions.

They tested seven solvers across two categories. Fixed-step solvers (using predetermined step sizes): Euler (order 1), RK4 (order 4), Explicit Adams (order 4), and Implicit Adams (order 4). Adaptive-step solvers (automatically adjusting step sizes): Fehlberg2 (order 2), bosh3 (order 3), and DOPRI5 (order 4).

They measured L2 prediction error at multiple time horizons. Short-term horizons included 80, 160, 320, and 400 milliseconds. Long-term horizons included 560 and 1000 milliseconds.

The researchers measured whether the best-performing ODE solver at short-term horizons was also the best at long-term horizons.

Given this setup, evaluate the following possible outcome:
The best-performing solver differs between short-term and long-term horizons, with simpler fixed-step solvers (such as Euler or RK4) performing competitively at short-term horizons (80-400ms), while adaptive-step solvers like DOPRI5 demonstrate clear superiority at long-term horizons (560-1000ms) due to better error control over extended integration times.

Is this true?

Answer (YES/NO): NO